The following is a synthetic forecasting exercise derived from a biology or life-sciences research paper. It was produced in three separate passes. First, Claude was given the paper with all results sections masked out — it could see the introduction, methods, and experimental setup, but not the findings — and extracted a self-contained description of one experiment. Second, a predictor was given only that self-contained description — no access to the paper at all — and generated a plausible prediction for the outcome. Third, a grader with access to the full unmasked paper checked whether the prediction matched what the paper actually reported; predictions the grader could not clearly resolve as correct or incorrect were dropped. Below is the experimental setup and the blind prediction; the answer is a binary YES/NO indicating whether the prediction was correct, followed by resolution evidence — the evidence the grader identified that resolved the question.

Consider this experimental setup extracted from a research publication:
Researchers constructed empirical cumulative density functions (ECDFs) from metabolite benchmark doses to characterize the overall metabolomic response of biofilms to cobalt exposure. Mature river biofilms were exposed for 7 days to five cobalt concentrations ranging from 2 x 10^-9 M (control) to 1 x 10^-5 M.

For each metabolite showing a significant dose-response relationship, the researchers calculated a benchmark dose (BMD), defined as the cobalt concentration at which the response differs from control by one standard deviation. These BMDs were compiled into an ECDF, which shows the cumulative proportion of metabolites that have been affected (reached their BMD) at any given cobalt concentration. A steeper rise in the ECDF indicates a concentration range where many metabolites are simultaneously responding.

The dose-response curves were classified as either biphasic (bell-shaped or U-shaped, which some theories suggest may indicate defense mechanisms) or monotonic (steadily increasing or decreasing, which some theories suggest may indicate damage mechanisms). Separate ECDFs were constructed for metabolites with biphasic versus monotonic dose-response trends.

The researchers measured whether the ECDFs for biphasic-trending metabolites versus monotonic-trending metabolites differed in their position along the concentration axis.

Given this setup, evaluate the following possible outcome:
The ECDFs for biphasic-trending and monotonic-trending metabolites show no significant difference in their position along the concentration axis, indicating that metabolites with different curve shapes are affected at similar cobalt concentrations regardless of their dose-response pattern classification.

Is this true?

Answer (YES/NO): NO